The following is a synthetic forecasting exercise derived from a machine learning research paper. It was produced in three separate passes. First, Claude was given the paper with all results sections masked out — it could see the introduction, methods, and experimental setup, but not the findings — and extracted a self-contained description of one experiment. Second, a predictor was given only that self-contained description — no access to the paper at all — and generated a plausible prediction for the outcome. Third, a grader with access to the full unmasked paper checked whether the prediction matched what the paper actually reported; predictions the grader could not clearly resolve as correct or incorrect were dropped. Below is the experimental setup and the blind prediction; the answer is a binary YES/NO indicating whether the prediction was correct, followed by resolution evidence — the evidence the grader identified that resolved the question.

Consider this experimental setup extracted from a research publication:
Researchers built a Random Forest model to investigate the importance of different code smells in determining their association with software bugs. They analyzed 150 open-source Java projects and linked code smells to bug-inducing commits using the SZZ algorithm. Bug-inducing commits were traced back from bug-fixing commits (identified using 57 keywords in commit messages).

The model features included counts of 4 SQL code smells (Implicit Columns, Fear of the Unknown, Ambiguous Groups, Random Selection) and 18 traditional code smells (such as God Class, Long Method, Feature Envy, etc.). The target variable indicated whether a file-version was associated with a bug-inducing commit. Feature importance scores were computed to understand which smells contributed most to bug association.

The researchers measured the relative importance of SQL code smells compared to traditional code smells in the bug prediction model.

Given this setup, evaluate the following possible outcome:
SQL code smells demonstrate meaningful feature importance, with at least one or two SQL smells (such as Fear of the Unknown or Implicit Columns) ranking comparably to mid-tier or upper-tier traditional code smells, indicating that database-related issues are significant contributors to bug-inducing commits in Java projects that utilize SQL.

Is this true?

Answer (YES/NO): NO